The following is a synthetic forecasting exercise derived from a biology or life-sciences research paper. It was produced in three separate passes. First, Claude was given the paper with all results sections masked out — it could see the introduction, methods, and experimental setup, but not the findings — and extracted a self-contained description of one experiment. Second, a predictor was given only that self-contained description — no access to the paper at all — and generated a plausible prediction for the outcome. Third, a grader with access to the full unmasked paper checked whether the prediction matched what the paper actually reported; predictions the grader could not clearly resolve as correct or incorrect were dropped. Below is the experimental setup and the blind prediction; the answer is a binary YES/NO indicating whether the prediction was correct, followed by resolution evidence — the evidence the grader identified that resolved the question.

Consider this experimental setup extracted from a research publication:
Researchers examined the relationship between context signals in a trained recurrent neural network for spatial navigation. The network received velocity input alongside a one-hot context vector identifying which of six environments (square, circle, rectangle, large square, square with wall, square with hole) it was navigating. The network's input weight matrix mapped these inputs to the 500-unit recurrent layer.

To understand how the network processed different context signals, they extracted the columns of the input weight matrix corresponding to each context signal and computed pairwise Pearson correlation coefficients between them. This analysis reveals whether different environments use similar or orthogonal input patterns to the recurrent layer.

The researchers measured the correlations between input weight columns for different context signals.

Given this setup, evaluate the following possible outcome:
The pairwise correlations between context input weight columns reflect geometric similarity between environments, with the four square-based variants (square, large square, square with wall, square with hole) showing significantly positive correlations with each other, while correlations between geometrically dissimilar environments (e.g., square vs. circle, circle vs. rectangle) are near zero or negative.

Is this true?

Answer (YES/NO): NO